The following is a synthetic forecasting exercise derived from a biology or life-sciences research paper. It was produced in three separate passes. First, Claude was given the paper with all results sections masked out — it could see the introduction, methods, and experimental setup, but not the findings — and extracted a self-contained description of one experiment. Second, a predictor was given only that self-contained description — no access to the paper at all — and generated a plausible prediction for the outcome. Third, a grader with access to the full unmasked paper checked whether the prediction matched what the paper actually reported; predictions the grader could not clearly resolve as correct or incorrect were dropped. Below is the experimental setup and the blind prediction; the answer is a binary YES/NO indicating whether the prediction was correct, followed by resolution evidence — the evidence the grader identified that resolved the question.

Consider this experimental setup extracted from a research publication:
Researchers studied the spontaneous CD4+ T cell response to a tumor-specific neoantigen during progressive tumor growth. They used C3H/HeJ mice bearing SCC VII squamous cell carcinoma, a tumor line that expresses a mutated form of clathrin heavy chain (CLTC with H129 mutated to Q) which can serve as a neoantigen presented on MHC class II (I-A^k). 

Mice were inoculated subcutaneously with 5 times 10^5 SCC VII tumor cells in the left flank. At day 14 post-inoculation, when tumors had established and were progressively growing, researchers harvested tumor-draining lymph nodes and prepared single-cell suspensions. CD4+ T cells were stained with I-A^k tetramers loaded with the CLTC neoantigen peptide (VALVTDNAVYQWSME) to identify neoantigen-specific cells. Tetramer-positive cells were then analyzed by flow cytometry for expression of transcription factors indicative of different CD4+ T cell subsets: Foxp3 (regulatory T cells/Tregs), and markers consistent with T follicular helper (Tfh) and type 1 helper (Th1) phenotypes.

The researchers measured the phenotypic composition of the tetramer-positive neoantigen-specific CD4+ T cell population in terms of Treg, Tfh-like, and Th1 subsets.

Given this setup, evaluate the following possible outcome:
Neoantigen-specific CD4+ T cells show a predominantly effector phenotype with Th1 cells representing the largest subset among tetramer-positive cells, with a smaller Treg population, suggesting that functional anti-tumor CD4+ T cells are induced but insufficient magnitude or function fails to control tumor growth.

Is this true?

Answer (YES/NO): NO